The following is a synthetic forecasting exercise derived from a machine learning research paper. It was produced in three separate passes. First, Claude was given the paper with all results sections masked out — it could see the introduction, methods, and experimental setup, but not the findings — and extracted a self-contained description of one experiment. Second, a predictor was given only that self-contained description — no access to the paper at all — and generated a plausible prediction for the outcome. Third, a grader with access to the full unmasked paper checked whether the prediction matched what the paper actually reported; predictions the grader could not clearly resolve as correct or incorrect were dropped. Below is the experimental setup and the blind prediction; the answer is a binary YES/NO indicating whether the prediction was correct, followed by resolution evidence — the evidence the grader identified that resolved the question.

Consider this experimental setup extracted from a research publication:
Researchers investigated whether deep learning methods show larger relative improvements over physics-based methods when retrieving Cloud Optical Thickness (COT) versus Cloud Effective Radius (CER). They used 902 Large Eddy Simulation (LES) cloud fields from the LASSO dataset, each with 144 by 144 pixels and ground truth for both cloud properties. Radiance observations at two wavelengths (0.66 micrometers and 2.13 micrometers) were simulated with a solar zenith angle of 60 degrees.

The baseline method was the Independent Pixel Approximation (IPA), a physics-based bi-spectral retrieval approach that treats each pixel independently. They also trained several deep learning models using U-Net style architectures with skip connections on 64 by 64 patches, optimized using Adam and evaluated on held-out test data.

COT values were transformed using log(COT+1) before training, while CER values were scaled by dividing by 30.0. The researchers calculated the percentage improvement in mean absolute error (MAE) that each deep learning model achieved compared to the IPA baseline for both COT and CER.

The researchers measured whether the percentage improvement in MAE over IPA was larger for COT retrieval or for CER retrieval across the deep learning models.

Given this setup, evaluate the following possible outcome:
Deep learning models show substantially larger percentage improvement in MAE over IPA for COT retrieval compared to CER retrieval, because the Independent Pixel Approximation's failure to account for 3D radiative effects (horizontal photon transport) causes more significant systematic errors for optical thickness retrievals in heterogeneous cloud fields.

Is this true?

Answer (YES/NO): NO